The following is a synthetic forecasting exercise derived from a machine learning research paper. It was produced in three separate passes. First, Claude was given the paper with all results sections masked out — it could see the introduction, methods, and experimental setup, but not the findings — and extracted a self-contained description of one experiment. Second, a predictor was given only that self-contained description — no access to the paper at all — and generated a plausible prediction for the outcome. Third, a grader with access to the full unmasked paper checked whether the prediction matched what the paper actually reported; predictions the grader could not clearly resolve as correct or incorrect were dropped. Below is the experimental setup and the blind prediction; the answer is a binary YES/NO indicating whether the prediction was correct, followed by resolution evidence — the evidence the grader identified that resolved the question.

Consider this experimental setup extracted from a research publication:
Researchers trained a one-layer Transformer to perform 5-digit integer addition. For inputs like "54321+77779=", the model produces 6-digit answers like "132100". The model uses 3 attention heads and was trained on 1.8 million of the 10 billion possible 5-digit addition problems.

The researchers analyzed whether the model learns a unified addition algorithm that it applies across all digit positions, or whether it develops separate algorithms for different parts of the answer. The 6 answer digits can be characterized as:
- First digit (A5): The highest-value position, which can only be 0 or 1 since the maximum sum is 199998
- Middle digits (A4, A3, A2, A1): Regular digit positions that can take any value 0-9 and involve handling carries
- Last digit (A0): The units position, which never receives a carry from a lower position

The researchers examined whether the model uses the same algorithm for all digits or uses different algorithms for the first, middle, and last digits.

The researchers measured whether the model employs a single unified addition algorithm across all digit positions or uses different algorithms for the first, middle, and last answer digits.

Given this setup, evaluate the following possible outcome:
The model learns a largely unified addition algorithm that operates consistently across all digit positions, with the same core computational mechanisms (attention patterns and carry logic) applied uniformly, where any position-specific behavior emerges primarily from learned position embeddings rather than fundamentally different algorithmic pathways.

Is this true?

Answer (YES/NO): NO